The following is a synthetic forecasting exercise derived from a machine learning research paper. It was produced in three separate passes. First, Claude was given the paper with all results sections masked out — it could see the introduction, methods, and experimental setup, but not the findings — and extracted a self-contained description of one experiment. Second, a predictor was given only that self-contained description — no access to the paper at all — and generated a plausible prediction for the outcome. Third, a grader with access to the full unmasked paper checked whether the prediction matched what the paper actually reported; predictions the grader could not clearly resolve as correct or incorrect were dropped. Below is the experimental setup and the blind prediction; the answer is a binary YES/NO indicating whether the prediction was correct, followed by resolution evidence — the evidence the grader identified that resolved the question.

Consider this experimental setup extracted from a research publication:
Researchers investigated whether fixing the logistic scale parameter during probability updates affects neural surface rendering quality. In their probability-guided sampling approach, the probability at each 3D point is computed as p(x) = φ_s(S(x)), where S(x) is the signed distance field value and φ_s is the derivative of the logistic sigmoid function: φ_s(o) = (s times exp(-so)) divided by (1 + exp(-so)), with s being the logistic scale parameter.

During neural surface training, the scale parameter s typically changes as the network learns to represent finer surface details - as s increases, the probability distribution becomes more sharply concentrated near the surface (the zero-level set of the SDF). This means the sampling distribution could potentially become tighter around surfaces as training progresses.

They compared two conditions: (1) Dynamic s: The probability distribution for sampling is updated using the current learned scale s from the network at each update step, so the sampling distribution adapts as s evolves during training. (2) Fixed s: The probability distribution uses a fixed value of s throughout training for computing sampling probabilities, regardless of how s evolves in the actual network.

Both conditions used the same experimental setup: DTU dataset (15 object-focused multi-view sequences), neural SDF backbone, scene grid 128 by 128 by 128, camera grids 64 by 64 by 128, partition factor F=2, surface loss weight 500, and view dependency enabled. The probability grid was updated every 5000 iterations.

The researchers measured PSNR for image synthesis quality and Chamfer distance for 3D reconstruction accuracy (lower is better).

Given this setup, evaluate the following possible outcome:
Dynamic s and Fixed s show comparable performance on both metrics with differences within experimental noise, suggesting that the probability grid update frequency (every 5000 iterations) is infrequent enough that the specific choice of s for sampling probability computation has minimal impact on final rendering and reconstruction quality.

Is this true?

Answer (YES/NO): YES